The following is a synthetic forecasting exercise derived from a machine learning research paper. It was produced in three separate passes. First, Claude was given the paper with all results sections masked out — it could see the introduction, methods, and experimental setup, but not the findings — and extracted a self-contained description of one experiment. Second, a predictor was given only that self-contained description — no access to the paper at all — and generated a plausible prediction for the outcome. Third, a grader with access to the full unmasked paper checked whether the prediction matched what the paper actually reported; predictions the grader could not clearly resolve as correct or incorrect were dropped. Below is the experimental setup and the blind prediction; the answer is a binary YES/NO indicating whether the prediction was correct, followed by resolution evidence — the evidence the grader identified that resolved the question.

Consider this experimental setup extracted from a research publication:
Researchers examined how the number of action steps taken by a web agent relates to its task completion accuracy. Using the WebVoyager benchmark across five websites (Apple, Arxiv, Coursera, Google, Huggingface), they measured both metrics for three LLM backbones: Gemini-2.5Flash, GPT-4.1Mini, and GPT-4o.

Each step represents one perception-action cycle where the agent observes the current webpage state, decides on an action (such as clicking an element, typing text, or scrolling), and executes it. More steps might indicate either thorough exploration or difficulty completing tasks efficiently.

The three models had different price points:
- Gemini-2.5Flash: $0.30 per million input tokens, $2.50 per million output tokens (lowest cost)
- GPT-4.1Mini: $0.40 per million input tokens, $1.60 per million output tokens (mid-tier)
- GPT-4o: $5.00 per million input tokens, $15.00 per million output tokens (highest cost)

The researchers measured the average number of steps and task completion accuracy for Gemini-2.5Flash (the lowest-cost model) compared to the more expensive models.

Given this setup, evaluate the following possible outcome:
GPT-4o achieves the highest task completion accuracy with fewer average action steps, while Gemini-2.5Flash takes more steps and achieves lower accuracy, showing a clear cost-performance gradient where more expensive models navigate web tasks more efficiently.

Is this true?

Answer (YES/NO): YES